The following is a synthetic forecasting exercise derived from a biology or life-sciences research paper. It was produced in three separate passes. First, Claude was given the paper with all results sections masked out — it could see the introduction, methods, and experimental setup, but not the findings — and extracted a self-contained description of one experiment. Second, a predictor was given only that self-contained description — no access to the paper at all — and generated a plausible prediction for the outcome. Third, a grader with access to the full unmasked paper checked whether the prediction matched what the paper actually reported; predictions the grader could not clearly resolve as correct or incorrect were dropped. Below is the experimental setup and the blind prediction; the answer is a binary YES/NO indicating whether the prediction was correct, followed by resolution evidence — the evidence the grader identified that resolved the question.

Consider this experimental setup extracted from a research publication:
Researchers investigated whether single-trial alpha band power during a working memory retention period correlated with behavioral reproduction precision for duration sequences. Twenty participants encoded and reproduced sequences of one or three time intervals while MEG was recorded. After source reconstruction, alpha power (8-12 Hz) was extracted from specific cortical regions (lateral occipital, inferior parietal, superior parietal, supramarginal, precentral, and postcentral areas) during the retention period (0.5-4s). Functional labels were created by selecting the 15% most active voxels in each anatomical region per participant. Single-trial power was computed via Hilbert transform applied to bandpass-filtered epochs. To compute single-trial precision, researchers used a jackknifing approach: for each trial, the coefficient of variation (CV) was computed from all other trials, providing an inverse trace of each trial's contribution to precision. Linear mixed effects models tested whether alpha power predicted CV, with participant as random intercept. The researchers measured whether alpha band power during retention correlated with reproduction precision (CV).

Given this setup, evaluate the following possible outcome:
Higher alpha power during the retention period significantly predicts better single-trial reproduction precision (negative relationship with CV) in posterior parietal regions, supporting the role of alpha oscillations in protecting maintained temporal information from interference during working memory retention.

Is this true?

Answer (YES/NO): NO